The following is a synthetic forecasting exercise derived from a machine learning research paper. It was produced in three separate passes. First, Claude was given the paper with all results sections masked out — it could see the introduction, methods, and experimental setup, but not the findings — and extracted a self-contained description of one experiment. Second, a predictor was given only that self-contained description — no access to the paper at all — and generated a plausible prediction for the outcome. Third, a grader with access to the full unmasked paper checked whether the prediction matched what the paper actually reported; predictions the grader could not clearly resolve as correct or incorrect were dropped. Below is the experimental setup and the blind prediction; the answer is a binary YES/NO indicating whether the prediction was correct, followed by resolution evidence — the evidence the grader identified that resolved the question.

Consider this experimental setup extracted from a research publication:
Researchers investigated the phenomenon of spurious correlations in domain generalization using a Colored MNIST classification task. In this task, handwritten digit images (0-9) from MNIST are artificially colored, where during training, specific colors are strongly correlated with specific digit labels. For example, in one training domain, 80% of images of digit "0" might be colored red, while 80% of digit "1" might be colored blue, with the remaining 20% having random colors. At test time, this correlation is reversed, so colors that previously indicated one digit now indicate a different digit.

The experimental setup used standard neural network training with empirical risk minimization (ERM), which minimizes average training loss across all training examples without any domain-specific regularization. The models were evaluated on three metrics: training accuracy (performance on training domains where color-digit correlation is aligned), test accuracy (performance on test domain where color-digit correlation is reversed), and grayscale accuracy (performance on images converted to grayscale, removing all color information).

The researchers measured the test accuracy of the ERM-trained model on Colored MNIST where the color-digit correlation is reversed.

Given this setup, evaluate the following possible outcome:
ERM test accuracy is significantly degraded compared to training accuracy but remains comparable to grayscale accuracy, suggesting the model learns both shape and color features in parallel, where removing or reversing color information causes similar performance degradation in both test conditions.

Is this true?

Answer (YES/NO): NO